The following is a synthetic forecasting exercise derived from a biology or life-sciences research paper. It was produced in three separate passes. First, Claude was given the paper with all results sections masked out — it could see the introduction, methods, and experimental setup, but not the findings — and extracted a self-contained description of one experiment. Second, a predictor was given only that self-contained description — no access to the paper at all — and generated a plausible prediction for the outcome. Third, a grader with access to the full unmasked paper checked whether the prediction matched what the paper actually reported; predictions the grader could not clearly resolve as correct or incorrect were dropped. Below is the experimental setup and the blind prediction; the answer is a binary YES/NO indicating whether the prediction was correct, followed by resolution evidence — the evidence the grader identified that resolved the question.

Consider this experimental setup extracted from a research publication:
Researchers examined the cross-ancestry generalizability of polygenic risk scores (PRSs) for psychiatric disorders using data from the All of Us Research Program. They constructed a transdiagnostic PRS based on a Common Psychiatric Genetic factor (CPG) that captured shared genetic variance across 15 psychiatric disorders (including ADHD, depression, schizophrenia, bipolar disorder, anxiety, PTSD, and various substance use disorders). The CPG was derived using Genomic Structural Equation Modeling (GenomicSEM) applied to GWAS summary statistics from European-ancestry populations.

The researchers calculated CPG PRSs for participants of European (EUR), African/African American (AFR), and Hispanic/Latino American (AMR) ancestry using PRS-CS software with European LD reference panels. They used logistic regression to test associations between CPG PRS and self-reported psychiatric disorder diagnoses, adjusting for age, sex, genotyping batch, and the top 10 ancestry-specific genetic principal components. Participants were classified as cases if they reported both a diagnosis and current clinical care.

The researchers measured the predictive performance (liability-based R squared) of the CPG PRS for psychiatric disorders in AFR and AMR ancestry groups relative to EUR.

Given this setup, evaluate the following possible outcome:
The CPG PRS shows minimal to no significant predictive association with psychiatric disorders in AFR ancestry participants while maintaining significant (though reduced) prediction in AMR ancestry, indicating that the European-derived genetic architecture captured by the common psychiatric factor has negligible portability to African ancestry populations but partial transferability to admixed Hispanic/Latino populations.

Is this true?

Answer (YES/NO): YES